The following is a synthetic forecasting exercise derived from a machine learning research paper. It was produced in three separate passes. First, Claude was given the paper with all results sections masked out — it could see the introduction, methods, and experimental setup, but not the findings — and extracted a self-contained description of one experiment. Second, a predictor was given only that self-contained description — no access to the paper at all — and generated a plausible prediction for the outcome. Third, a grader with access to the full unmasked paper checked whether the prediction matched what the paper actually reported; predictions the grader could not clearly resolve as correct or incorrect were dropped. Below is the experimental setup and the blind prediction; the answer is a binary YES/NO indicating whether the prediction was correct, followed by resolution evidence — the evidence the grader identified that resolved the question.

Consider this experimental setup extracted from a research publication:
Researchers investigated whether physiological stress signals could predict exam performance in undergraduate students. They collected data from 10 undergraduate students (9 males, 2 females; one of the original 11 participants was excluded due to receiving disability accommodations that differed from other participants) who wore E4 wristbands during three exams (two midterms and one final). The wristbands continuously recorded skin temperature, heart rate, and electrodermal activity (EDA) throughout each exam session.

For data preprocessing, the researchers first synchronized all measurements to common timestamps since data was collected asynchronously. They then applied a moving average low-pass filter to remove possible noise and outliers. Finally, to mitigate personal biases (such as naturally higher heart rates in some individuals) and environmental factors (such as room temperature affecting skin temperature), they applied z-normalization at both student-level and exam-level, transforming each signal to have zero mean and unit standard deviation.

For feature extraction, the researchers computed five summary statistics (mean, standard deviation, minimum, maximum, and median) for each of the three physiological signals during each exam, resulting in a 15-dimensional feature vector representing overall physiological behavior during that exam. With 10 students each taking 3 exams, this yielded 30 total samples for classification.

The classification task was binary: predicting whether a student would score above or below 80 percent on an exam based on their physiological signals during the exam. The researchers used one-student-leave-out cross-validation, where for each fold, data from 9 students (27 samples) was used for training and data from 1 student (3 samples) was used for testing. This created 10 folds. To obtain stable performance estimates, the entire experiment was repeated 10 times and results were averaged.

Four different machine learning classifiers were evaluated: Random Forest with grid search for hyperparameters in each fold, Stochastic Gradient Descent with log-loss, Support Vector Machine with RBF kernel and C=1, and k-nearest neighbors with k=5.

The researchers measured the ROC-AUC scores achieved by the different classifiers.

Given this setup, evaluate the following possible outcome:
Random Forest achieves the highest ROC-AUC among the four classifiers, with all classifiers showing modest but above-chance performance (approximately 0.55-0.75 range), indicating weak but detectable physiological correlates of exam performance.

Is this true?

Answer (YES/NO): NO